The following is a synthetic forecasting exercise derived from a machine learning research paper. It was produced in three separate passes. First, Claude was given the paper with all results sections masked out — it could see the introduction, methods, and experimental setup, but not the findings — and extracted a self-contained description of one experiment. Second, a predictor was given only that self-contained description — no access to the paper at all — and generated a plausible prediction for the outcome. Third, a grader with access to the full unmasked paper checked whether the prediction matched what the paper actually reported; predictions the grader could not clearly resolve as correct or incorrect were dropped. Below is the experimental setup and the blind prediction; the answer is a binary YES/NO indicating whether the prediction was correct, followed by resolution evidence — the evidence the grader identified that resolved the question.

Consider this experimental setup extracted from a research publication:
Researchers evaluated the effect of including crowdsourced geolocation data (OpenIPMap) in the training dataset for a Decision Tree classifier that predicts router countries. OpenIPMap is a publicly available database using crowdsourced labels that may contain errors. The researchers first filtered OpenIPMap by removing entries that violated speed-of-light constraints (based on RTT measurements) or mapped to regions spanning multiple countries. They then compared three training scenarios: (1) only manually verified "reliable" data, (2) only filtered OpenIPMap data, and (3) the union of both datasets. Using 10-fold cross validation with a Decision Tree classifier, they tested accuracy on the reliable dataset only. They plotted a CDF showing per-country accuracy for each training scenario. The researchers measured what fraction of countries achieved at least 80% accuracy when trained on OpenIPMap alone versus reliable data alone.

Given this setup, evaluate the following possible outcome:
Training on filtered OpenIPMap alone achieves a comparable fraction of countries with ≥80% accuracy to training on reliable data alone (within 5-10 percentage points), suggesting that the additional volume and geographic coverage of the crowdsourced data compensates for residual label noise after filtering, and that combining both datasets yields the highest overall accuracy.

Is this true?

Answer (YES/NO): NO